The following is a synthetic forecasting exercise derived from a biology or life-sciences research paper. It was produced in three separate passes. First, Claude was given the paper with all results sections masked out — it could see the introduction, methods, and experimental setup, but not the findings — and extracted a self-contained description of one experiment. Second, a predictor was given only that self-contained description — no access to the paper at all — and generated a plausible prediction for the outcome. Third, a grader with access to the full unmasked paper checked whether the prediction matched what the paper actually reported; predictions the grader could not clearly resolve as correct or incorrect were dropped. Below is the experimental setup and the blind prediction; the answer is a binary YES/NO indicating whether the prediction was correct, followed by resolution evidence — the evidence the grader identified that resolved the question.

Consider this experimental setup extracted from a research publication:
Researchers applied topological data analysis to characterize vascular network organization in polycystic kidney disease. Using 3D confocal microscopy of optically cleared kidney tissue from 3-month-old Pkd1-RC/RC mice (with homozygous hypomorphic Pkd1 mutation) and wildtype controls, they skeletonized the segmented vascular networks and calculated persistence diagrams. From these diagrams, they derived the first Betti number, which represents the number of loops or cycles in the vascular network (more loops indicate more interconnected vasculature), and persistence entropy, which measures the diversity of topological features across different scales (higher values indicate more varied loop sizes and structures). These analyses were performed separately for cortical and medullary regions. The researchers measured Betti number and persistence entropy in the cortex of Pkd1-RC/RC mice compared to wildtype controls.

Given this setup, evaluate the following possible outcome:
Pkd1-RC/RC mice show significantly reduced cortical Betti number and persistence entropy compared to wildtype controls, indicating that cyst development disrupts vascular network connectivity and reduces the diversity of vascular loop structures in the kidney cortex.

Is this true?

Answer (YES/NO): NO